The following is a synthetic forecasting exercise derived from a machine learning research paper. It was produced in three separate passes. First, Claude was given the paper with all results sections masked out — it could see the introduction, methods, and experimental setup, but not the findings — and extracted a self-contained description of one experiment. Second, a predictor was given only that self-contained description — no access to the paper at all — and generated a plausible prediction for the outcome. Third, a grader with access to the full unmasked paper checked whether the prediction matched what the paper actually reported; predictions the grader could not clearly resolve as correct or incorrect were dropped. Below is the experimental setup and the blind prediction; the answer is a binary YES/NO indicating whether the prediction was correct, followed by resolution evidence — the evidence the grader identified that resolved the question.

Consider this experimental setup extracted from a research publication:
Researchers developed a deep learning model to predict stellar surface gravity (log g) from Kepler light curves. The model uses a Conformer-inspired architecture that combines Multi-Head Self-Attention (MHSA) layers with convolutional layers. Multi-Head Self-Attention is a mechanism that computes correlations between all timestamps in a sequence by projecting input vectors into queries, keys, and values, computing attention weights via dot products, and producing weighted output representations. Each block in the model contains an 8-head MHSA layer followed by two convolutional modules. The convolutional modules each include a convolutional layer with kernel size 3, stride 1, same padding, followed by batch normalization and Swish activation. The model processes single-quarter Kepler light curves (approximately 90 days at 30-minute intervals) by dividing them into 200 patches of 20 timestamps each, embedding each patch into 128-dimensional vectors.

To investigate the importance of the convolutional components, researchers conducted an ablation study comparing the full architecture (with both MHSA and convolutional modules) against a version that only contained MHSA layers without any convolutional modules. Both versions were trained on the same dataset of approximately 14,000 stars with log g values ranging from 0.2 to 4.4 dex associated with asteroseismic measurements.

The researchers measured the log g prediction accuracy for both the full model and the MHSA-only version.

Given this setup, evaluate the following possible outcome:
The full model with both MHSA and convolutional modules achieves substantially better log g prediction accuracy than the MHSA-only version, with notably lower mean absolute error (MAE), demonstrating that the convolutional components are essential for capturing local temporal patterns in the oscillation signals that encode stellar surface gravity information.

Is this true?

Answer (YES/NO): NO